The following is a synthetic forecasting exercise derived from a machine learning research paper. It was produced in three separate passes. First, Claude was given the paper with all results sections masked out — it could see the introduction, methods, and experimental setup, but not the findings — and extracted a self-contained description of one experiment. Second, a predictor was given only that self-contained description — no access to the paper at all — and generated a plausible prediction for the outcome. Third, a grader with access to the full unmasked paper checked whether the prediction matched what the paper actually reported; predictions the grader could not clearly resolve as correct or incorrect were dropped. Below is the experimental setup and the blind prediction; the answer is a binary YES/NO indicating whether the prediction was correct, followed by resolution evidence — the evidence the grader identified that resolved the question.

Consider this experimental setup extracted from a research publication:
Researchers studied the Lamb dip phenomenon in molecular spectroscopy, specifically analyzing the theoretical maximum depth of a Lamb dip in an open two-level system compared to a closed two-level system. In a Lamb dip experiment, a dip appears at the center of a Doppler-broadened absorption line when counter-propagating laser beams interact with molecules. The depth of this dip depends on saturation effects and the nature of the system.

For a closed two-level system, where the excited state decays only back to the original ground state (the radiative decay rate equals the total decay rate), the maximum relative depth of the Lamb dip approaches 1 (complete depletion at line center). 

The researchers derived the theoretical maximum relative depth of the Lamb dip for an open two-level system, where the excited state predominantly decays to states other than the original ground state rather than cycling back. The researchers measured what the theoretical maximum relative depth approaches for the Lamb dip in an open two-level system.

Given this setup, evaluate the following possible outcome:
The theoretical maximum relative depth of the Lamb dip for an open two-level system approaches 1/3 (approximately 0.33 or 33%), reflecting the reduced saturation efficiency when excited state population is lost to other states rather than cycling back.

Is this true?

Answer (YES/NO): NO